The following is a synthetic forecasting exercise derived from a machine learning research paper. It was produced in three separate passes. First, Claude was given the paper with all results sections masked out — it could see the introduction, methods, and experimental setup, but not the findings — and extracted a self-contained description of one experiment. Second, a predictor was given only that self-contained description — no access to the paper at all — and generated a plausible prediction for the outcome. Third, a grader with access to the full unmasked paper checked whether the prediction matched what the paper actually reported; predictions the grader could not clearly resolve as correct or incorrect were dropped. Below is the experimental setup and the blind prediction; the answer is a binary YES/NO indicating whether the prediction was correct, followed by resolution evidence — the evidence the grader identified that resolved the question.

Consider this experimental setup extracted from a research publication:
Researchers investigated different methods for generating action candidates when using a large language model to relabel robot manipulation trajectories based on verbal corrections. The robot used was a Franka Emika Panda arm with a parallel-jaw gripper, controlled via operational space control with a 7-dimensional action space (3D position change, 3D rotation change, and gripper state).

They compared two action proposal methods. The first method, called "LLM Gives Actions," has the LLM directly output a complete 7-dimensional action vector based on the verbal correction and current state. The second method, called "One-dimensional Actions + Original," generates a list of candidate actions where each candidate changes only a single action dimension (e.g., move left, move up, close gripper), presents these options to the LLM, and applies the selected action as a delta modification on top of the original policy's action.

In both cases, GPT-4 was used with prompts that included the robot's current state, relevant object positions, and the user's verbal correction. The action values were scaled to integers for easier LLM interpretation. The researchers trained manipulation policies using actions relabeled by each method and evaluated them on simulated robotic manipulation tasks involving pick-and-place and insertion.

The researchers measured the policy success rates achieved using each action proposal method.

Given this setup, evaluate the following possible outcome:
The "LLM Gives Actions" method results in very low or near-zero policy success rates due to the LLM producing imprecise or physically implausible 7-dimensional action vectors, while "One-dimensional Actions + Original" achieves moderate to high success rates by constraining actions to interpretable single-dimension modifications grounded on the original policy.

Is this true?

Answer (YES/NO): NO